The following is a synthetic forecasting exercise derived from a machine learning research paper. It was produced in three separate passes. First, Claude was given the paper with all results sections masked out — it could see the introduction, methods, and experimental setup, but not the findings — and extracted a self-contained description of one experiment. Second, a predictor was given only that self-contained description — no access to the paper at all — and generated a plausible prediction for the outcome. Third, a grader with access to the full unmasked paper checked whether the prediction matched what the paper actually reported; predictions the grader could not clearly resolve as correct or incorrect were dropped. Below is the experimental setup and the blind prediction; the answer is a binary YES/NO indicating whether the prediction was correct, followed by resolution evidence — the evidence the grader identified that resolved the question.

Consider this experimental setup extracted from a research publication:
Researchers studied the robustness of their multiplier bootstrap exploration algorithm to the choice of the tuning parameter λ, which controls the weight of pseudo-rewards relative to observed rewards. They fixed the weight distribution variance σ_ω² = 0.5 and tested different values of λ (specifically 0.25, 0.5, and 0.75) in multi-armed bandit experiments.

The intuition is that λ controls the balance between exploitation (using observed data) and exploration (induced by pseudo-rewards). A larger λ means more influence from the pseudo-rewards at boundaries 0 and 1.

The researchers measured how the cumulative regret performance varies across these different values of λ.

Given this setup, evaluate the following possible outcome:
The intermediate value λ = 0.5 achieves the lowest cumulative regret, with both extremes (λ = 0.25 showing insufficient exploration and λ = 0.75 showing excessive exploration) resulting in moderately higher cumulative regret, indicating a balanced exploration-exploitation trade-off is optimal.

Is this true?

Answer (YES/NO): NO